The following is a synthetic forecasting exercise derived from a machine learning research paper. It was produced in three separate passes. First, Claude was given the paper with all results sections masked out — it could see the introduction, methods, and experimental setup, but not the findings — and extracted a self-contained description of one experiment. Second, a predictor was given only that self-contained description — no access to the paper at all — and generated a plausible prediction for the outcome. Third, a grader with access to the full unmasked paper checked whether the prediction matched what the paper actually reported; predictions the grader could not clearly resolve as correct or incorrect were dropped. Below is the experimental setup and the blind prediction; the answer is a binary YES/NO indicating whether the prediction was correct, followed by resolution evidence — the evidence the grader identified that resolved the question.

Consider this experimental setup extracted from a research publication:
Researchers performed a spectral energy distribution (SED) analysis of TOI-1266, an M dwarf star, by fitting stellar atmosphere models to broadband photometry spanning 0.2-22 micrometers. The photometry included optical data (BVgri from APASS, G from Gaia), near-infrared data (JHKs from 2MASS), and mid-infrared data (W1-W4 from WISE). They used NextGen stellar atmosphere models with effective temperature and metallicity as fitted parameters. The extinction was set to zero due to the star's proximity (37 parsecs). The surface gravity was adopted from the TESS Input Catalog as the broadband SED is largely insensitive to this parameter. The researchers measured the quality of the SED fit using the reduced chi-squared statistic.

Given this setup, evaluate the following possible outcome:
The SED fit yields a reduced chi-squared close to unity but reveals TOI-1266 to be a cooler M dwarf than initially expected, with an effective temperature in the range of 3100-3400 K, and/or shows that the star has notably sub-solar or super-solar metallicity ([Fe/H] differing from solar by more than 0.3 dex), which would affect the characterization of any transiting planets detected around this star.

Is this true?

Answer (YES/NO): NO